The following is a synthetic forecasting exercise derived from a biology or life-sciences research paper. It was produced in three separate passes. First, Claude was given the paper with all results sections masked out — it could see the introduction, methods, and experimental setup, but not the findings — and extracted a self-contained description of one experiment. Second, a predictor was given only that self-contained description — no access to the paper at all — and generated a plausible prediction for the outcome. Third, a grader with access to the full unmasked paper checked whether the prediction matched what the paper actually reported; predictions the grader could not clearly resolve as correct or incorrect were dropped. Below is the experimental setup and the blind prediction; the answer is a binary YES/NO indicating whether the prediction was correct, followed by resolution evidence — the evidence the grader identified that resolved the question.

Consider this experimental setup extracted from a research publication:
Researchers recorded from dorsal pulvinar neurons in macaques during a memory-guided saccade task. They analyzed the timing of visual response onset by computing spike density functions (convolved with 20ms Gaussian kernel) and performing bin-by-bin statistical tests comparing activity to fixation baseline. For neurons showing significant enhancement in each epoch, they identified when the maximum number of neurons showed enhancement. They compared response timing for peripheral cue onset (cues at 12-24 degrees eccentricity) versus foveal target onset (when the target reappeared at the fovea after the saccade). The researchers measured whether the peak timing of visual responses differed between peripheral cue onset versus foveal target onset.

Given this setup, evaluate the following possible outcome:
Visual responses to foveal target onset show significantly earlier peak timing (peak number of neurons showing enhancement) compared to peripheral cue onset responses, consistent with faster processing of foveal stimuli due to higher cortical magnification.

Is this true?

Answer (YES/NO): YES